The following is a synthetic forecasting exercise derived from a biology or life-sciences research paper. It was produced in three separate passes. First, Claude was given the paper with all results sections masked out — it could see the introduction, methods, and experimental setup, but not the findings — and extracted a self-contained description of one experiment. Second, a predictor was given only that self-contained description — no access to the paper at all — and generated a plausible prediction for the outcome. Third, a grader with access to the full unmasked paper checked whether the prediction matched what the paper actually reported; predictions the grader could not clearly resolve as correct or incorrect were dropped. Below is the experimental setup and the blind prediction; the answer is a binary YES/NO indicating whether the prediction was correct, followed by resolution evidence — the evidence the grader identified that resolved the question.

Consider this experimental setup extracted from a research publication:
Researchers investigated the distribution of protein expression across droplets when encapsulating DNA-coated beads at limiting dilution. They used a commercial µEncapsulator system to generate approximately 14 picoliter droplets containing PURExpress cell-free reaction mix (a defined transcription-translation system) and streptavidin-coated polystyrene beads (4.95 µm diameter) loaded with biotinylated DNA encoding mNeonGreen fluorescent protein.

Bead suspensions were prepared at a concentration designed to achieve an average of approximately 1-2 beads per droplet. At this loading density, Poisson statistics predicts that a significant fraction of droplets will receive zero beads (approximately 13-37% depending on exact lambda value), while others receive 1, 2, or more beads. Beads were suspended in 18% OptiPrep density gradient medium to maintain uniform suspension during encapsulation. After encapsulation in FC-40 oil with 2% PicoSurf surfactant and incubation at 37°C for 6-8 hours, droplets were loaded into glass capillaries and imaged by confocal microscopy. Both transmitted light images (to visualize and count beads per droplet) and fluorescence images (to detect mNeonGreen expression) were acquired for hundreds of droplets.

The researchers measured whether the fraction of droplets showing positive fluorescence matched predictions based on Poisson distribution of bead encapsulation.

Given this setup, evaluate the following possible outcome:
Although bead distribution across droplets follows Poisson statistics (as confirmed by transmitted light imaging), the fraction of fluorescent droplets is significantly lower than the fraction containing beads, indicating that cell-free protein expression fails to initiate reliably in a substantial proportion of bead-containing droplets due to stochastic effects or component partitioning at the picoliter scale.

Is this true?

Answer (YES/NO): NO